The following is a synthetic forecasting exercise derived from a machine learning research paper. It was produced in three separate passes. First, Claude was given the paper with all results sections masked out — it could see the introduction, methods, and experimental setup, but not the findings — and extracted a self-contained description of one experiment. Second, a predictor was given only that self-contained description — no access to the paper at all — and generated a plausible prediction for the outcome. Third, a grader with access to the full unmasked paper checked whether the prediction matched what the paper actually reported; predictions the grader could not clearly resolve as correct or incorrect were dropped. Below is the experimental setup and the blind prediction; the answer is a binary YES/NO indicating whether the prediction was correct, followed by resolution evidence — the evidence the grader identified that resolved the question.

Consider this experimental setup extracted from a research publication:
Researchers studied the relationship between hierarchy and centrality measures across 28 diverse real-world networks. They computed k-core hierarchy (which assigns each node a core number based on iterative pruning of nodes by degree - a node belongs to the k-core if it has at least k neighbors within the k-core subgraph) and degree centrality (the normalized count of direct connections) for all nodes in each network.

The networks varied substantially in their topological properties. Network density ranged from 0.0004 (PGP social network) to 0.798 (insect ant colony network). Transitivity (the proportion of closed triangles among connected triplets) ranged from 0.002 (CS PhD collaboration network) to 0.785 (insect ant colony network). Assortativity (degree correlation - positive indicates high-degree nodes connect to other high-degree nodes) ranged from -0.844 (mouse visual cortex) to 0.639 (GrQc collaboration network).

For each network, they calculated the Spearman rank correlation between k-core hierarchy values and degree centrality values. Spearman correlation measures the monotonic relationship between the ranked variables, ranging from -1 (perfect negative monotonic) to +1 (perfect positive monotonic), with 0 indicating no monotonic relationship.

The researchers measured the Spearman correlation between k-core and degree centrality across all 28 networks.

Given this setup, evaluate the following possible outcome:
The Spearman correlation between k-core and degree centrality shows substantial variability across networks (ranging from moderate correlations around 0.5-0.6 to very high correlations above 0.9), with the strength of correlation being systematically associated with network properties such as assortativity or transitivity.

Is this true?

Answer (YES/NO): YES